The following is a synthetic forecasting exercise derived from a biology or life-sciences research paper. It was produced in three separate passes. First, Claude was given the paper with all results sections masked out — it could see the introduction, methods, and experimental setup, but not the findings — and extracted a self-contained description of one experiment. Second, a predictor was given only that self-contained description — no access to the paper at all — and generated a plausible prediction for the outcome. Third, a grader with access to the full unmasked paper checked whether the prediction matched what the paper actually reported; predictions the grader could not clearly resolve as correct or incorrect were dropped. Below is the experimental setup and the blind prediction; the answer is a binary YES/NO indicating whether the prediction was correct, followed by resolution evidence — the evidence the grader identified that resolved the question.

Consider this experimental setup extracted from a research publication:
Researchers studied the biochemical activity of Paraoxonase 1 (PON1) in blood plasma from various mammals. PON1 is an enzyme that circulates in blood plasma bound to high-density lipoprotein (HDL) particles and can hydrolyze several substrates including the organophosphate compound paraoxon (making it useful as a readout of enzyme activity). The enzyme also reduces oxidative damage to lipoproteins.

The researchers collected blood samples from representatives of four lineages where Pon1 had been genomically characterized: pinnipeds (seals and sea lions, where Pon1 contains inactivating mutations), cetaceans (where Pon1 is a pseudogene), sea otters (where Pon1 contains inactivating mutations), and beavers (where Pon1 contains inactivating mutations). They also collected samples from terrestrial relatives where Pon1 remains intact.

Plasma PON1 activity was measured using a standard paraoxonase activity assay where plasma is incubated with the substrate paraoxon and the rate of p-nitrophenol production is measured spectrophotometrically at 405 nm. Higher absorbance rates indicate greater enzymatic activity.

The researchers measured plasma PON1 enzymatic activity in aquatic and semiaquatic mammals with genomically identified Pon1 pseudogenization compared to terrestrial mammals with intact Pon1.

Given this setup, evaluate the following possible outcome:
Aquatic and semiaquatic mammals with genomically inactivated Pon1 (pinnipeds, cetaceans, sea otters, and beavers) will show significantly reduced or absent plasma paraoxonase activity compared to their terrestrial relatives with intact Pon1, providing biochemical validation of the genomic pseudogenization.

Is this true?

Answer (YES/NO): YES